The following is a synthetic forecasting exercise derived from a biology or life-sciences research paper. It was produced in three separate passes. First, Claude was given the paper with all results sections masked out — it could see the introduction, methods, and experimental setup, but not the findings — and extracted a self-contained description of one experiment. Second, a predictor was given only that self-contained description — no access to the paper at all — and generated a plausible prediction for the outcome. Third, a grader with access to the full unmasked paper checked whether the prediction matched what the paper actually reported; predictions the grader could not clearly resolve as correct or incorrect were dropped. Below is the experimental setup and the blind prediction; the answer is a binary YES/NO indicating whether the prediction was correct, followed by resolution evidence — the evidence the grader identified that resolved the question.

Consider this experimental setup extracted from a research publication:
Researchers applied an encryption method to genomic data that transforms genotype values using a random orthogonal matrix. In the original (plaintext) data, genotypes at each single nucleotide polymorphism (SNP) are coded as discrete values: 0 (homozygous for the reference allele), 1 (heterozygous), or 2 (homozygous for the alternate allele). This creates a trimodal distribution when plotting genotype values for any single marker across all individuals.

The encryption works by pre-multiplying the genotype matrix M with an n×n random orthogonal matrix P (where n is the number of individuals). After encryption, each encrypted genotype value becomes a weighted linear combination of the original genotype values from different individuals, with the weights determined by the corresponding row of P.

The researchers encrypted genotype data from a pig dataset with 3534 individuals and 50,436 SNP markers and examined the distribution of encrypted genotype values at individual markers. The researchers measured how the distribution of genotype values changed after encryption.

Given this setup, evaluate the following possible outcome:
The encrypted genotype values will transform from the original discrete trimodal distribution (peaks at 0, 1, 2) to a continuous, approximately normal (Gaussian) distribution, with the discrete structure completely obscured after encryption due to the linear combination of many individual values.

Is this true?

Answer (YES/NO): YES